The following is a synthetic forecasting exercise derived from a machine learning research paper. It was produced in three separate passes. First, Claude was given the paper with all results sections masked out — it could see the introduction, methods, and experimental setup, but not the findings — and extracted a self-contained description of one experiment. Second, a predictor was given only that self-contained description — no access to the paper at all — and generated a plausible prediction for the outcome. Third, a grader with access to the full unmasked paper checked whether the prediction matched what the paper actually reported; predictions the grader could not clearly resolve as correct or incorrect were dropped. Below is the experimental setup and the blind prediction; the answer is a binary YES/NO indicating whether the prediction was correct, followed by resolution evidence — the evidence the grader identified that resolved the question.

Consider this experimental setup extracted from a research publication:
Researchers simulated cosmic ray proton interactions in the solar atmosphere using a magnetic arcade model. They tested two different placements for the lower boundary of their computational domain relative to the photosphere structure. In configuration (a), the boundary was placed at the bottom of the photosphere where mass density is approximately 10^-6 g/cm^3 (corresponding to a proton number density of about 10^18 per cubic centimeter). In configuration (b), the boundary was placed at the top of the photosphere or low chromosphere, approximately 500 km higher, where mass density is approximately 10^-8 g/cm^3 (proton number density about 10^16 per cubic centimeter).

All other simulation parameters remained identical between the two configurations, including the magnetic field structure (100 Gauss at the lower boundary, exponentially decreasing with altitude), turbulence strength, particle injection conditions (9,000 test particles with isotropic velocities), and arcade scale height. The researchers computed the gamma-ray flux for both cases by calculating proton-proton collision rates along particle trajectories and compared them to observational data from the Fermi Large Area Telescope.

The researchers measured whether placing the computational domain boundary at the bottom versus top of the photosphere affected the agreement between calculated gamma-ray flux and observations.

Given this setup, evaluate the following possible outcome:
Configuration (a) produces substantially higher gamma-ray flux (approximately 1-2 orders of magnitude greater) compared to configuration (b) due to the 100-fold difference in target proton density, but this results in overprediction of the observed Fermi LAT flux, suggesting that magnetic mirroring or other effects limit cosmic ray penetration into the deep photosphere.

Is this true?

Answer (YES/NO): NO